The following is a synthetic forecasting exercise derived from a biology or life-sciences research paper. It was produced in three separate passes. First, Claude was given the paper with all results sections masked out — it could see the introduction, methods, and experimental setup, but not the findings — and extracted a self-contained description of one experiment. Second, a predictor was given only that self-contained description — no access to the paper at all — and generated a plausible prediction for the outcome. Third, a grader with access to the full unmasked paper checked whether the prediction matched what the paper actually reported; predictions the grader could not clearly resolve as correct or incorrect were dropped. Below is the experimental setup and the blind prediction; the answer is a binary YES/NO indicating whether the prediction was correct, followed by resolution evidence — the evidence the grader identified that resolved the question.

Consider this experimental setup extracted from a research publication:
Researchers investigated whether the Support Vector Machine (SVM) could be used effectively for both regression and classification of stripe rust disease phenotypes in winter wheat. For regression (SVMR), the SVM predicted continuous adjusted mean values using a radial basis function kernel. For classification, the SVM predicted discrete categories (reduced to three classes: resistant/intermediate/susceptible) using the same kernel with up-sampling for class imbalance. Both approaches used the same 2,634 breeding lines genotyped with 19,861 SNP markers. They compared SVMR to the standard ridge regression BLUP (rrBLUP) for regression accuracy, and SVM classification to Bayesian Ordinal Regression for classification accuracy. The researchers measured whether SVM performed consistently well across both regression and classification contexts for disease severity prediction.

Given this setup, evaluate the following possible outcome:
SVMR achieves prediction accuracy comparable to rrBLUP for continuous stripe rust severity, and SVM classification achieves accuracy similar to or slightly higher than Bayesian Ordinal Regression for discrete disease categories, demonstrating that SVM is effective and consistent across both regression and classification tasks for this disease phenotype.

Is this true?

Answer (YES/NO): NO